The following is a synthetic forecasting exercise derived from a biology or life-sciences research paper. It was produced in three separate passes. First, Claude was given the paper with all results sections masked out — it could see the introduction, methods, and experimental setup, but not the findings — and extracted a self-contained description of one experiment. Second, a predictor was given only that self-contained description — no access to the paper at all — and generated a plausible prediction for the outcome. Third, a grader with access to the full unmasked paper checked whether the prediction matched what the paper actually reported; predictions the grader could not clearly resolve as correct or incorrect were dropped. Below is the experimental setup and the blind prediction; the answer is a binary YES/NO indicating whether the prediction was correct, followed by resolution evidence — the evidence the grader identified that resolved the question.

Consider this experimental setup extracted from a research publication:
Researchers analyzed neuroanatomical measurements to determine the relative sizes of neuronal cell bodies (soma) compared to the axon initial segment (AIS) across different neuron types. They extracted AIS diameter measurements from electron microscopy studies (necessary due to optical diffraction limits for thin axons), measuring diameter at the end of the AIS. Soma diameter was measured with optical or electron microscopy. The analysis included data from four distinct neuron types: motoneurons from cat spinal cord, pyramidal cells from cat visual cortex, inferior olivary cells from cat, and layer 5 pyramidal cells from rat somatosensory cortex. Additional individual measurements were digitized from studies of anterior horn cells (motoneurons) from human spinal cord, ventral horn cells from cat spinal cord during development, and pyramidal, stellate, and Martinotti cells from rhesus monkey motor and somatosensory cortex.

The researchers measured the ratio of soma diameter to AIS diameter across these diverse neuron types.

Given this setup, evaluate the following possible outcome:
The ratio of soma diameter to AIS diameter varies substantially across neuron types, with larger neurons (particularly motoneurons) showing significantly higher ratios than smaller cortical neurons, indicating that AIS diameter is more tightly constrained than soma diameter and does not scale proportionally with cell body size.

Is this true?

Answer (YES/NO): NO